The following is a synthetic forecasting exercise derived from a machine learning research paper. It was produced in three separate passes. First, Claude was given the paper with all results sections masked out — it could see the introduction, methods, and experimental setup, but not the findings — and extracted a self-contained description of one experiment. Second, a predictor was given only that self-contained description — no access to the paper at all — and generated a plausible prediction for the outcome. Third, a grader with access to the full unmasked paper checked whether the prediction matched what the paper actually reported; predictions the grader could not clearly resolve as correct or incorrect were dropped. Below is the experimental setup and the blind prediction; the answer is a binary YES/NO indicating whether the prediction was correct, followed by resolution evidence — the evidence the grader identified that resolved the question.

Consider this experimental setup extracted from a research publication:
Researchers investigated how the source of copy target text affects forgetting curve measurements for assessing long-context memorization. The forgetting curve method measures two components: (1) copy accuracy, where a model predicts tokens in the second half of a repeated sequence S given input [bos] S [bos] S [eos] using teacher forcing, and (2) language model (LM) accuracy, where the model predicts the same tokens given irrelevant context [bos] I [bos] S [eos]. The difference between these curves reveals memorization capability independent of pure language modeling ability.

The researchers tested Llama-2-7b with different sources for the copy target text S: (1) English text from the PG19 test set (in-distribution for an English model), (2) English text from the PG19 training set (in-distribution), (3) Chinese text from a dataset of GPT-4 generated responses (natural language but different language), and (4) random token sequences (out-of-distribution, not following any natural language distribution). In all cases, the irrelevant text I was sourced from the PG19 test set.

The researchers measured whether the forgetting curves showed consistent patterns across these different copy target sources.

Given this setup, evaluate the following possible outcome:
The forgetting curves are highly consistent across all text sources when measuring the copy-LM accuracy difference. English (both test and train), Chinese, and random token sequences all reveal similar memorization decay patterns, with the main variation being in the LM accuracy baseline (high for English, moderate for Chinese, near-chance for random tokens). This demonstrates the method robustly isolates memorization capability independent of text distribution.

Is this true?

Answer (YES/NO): NO